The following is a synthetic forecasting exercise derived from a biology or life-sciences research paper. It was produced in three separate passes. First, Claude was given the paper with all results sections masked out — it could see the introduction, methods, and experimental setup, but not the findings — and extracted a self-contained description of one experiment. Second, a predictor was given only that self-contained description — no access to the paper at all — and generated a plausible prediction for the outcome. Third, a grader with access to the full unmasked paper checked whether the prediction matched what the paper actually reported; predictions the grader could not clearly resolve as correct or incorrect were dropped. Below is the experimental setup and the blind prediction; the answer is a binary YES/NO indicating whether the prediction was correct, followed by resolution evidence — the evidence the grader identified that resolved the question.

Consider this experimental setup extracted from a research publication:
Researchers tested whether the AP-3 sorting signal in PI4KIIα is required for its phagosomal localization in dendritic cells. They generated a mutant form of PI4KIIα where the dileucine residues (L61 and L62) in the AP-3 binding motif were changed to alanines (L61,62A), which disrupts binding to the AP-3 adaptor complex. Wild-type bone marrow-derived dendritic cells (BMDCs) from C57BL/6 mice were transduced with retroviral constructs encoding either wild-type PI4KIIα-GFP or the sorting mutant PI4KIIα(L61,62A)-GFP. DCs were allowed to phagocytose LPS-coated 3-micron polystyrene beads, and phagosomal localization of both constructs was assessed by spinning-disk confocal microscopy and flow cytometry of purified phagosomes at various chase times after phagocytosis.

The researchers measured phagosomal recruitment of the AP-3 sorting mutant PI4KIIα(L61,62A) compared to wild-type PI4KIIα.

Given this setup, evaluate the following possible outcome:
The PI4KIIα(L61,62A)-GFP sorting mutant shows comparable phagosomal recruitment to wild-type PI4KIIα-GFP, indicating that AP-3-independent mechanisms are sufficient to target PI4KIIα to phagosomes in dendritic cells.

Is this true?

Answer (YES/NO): NO